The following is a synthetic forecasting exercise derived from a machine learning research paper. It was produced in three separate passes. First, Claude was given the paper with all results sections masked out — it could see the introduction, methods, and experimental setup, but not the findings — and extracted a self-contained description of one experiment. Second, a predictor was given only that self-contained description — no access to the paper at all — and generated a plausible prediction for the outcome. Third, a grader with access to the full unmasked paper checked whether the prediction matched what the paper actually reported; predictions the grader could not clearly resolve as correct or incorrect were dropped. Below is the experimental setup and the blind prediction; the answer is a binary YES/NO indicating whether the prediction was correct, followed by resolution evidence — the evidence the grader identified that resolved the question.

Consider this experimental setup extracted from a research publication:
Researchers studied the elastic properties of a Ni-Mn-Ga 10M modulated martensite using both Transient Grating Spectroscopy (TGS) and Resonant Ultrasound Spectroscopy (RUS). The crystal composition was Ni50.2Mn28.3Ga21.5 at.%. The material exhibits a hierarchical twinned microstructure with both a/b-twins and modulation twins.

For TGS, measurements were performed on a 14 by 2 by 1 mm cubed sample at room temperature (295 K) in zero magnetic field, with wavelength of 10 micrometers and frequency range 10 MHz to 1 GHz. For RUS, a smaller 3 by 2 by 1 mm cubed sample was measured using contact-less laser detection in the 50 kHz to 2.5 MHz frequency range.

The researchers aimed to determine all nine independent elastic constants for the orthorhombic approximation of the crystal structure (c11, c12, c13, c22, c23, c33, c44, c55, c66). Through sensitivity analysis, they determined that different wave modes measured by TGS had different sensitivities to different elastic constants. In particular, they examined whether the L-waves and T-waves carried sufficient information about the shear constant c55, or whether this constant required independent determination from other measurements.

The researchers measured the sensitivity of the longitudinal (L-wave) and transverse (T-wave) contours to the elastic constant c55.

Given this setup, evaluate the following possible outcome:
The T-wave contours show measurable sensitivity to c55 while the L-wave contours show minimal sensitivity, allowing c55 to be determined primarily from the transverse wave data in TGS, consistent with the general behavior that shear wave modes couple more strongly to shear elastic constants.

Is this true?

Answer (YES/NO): NO